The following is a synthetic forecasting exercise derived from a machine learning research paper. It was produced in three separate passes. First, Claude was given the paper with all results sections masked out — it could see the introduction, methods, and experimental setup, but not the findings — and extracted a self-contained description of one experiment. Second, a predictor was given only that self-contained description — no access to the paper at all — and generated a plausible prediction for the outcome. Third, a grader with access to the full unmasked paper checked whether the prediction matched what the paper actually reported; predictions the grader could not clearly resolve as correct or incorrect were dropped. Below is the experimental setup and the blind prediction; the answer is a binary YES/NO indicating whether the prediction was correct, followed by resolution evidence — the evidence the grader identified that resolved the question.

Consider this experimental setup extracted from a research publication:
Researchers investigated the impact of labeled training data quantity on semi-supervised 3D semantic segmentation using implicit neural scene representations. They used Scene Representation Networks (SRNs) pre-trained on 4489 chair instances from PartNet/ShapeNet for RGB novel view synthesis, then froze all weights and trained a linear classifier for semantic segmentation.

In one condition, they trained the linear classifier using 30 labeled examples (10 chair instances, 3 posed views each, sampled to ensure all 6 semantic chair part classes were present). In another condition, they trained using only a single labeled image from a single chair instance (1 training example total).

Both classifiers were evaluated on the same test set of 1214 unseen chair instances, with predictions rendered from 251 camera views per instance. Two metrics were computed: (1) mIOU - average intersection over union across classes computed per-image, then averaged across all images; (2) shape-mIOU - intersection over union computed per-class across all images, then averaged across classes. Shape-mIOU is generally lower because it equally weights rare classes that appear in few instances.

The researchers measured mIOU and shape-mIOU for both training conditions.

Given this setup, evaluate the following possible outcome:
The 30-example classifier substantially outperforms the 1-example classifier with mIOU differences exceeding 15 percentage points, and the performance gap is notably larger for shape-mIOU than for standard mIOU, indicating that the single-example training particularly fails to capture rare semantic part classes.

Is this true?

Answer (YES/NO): NO